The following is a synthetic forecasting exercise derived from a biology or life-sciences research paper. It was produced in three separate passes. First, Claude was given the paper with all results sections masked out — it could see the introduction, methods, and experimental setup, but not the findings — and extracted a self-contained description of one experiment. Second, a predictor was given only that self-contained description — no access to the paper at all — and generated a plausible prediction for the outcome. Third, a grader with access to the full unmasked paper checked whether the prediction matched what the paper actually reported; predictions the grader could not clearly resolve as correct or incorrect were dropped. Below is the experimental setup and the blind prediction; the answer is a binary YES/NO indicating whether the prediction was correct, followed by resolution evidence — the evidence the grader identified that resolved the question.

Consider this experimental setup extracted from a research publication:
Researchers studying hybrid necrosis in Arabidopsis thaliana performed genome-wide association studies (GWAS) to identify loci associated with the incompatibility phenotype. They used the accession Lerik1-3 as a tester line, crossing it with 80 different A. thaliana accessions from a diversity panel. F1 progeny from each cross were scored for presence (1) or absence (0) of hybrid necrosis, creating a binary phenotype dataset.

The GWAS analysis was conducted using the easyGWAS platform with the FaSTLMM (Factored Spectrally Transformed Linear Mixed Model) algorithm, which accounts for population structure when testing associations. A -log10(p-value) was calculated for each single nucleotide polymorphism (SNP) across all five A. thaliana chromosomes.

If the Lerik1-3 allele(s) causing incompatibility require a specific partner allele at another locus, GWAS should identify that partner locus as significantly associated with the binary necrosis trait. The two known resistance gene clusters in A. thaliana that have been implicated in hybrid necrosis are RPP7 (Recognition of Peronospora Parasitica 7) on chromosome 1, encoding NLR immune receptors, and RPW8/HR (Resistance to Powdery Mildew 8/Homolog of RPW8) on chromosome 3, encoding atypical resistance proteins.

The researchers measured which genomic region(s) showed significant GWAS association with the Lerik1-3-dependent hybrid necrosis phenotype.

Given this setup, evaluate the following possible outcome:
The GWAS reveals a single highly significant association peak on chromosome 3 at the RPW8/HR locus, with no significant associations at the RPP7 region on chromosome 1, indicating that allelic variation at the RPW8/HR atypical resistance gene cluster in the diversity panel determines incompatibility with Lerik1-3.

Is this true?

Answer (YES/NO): NO